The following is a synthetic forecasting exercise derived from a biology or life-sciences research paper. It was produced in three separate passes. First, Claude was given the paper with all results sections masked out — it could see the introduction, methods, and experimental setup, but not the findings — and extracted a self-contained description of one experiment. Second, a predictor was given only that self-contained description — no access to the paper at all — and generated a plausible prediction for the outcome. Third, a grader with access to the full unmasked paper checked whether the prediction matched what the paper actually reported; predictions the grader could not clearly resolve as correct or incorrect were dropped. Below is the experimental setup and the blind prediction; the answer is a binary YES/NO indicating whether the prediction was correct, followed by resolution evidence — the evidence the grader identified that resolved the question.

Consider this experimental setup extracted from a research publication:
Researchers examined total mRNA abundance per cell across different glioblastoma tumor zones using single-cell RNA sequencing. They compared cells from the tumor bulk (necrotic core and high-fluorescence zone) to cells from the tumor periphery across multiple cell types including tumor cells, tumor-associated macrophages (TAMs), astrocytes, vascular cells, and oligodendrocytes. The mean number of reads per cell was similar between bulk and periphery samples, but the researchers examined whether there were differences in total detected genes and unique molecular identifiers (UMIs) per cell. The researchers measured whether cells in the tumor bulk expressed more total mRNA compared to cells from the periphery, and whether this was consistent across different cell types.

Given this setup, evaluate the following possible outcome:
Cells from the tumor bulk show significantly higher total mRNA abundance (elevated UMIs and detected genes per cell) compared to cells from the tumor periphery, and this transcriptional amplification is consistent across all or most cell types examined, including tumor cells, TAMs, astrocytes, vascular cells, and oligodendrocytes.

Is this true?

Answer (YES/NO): NO